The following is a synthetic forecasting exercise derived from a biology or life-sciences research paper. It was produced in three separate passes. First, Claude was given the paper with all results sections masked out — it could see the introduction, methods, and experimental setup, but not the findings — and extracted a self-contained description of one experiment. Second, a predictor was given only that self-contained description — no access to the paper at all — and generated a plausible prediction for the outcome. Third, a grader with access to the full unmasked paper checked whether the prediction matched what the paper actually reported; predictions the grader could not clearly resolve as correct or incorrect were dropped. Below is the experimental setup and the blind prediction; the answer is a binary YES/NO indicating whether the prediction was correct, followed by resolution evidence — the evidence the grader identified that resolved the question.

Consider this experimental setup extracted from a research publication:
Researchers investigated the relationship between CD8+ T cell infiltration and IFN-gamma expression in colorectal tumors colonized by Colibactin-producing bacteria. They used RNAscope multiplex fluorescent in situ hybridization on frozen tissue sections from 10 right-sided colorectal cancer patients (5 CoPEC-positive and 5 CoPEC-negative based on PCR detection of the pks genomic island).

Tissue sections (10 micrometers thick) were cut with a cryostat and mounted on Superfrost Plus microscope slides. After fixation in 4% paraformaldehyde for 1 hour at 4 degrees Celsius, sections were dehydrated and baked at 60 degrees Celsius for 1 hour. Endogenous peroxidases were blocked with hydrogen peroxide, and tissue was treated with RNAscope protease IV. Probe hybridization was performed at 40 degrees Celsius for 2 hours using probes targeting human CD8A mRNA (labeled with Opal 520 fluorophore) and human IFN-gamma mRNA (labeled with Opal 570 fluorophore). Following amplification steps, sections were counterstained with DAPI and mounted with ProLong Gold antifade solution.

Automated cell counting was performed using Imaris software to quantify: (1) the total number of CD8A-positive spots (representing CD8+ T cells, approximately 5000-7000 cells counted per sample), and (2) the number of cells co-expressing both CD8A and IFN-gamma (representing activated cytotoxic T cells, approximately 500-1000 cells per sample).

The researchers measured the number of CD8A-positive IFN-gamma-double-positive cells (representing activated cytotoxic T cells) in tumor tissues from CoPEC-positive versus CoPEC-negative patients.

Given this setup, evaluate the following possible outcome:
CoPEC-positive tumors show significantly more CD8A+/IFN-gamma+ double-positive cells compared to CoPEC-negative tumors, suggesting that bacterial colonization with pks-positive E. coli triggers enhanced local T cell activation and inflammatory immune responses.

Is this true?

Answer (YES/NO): NO